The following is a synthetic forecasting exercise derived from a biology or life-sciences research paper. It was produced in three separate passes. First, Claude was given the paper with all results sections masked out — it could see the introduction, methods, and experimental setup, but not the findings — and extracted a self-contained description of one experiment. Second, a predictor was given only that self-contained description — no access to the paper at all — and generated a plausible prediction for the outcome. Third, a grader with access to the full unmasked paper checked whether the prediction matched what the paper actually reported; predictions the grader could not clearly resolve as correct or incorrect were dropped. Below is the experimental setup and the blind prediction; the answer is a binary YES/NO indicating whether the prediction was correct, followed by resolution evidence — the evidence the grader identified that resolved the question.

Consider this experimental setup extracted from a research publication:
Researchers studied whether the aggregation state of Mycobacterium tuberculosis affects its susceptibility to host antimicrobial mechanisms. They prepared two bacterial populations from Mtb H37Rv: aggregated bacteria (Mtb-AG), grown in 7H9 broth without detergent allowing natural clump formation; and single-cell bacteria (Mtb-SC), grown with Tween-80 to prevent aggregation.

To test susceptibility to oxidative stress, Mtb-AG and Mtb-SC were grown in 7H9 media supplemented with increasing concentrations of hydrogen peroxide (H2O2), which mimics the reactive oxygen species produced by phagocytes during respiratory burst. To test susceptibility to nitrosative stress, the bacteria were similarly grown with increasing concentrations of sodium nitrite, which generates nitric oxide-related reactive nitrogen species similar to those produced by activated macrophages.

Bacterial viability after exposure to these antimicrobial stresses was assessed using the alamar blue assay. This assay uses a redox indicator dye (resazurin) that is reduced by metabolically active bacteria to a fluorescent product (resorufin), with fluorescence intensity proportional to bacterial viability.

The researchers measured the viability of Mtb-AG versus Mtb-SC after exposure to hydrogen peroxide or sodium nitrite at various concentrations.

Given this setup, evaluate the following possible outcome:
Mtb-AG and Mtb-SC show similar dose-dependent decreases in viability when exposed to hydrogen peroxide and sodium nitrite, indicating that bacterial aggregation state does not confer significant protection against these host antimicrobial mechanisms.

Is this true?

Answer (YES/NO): NO